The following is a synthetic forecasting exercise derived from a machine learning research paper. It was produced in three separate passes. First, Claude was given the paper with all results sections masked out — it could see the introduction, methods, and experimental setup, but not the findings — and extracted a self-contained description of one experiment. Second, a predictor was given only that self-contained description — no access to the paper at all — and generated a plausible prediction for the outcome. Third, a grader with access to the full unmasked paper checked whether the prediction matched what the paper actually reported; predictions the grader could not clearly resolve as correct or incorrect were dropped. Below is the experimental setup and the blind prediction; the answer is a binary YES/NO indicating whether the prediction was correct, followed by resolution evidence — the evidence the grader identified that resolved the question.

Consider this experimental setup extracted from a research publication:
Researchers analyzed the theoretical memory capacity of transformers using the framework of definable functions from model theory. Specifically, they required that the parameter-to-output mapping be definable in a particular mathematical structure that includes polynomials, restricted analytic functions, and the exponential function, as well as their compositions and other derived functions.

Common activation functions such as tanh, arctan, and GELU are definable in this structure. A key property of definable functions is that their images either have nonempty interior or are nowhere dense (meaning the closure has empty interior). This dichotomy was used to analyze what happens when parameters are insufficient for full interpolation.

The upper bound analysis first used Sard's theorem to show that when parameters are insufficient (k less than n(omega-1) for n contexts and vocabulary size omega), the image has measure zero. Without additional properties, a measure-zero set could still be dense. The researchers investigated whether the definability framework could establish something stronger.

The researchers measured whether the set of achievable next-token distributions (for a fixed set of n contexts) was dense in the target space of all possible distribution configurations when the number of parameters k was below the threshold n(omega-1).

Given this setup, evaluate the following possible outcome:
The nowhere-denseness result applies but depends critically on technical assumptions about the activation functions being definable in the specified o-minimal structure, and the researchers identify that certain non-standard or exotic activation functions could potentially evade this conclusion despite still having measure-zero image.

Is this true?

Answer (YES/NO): NO